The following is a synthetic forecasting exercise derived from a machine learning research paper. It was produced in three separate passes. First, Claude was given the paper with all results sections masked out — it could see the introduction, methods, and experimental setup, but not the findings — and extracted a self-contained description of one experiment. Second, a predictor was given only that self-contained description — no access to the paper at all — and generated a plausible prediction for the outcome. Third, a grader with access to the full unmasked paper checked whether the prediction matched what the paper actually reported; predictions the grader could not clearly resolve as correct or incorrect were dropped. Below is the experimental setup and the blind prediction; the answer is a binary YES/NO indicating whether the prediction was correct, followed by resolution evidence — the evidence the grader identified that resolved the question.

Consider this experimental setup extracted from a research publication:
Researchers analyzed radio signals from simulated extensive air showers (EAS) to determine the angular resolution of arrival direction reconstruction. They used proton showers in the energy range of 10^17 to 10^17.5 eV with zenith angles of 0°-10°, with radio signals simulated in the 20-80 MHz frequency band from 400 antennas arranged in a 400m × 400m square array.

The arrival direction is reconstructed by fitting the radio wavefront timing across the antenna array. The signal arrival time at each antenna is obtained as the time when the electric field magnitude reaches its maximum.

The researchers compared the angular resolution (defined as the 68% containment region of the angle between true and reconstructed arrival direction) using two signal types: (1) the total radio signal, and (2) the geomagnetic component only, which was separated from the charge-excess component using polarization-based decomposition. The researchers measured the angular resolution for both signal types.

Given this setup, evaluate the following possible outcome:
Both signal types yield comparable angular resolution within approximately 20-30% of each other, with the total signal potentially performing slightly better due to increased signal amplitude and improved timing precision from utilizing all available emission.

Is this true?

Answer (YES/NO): NO